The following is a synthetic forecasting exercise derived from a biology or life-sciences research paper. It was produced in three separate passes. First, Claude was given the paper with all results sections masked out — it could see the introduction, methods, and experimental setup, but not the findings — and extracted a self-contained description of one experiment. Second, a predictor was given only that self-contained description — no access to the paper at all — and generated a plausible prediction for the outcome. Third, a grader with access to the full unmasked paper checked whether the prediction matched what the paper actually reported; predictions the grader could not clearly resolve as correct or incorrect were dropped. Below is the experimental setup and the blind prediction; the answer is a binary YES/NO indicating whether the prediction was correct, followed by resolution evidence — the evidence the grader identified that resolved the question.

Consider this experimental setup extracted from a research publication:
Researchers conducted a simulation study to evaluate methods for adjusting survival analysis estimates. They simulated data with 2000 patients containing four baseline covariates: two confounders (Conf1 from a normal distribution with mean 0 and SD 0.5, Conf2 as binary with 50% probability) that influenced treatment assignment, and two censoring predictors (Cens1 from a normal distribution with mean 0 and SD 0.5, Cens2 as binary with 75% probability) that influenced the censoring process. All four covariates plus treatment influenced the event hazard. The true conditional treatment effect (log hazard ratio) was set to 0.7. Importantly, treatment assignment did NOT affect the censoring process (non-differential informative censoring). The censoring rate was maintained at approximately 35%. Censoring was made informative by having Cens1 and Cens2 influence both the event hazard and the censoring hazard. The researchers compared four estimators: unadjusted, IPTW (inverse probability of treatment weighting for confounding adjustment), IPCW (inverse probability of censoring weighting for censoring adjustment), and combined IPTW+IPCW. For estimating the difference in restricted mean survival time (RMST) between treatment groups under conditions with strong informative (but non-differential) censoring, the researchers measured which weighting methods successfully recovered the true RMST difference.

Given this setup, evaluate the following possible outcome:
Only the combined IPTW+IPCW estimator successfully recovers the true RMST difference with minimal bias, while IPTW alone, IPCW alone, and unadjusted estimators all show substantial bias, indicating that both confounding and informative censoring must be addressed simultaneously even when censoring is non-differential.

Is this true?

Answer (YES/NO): NO